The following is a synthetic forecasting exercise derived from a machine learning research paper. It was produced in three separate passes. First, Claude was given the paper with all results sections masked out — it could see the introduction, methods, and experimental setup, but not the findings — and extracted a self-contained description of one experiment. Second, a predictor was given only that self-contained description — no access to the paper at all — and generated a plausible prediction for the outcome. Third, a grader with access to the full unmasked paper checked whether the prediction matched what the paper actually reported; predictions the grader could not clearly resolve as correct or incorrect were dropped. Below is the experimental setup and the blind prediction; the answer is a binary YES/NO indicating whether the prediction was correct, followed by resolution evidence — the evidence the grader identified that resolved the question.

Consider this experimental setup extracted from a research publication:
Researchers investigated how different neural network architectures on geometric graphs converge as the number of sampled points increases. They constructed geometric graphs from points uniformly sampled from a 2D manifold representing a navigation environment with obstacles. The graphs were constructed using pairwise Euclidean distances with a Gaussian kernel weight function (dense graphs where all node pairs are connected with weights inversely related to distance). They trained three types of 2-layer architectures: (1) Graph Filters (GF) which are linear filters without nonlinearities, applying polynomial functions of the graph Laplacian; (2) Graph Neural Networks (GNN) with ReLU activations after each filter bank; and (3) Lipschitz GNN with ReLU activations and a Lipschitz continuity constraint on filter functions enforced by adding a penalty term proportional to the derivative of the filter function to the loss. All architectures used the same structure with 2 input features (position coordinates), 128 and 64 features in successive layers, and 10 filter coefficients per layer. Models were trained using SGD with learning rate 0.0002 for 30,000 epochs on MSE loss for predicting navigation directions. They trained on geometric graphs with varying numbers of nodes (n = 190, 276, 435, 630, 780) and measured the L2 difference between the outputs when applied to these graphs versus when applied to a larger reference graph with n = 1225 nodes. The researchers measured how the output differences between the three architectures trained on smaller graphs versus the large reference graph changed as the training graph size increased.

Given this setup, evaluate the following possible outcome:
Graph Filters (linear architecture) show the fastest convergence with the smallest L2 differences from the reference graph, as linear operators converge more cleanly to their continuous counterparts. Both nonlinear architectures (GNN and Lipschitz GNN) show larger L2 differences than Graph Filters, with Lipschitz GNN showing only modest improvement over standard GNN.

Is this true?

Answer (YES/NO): NO